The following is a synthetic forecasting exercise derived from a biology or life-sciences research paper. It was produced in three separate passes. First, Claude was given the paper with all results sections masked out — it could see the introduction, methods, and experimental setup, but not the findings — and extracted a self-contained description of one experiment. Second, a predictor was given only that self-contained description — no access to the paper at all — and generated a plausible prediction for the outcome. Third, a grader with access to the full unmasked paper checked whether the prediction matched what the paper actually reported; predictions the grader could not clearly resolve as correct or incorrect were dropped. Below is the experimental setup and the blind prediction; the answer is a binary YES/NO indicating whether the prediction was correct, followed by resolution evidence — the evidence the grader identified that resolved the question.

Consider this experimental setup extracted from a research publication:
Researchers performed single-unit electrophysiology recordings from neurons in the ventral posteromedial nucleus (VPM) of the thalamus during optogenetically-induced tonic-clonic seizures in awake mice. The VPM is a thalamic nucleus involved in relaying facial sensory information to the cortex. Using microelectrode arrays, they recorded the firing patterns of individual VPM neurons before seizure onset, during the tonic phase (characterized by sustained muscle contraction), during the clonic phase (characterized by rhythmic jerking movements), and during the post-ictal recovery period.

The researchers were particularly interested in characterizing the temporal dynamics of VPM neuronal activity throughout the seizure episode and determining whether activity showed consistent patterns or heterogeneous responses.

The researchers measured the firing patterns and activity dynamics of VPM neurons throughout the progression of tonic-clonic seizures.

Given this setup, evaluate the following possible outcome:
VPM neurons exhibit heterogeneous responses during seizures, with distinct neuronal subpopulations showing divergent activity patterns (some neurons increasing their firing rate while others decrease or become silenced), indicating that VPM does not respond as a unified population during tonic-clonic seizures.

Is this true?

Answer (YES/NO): YES